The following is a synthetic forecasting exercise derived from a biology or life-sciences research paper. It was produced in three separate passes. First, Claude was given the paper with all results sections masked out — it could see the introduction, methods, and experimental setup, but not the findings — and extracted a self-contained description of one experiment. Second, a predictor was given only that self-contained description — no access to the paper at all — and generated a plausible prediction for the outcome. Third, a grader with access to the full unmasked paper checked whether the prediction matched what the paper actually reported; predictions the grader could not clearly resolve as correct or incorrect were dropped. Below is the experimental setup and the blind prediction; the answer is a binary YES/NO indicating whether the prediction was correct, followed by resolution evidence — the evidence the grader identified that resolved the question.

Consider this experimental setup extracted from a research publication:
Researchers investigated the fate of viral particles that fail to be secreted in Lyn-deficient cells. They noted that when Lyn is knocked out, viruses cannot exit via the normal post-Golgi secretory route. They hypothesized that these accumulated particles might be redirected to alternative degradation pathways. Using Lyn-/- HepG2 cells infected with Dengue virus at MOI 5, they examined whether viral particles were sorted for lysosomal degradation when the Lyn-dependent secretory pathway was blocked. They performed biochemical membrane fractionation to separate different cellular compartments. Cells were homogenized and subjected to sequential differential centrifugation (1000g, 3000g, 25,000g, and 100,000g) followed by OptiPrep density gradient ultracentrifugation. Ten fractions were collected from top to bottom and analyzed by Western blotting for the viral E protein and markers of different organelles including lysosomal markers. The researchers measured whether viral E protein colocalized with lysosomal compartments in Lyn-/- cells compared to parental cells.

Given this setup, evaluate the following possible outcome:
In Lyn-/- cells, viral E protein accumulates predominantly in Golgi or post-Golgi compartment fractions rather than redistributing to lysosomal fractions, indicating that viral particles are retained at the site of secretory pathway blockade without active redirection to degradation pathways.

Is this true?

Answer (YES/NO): NO